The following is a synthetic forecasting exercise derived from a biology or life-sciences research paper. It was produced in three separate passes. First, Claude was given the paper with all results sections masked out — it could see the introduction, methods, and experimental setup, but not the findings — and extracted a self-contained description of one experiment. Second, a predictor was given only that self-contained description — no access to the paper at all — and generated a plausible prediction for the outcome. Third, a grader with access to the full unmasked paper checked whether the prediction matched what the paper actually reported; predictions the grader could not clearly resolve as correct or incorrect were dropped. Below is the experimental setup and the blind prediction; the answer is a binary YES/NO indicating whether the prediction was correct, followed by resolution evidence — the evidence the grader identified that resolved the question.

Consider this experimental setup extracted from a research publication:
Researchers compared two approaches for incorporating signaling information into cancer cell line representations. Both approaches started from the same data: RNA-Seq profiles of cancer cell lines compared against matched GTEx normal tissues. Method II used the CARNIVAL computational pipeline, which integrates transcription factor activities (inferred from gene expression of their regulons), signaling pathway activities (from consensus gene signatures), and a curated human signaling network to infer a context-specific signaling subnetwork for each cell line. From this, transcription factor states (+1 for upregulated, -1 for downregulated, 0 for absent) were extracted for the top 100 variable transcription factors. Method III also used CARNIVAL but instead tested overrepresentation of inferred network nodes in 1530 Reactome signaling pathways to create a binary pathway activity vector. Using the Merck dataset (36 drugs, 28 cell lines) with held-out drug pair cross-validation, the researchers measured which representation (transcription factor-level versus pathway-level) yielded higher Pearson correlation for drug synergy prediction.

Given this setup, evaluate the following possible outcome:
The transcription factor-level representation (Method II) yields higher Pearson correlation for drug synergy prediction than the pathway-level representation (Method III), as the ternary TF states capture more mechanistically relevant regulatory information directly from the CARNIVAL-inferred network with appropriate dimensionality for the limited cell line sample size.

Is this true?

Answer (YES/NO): NO